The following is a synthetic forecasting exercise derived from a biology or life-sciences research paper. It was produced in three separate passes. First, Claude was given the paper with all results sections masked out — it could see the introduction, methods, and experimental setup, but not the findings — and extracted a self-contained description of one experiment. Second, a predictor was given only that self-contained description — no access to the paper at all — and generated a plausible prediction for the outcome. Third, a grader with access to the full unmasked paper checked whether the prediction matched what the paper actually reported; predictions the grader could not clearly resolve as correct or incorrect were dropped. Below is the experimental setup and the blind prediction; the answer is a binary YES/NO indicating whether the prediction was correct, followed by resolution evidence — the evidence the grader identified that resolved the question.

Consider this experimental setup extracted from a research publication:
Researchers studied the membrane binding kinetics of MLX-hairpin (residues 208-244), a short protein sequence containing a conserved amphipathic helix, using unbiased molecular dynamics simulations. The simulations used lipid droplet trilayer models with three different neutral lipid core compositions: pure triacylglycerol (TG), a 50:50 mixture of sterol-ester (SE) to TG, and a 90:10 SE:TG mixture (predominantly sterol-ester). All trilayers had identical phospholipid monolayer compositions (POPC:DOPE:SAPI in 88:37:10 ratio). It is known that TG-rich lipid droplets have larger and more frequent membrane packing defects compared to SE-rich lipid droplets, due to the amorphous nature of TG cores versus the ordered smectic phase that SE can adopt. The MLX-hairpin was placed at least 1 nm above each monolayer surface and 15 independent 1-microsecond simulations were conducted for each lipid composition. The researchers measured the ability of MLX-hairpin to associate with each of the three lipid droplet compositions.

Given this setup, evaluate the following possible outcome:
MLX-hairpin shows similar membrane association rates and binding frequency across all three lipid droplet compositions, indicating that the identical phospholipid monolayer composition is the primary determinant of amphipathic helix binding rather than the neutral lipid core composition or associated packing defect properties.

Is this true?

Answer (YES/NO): NO